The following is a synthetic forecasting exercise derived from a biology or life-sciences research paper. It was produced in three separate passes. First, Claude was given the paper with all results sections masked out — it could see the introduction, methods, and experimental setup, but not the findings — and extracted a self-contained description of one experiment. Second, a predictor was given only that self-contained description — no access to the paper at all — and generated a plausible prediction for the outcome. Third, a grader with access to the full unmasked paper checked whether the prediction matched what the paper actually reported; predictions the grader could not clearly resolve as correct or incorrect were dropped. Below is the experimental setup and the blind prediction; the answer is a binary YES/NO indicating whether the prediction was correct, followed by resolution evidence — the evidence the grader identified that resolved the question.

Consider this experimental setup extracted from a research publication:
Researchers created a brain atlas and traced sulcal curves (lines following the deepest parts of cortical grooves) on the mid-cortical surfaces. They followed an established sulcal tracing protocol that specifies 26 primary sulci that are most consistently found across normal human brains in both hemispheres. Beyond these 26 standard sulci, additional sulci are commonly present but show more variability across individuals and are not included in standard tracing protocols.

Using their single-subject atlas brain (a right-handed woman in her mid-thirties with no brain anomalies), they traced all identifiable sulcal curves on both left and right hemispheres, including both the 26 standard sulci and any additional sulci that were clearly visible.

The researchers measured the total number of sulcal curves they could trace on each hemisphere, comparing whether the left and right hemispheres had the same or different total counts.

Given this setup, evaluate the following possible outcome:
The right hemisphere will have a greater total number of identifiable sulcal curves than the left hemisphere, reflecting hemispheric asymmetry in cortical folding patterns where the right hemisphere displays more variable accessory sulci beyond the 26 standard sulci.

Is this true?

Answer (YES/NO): NO